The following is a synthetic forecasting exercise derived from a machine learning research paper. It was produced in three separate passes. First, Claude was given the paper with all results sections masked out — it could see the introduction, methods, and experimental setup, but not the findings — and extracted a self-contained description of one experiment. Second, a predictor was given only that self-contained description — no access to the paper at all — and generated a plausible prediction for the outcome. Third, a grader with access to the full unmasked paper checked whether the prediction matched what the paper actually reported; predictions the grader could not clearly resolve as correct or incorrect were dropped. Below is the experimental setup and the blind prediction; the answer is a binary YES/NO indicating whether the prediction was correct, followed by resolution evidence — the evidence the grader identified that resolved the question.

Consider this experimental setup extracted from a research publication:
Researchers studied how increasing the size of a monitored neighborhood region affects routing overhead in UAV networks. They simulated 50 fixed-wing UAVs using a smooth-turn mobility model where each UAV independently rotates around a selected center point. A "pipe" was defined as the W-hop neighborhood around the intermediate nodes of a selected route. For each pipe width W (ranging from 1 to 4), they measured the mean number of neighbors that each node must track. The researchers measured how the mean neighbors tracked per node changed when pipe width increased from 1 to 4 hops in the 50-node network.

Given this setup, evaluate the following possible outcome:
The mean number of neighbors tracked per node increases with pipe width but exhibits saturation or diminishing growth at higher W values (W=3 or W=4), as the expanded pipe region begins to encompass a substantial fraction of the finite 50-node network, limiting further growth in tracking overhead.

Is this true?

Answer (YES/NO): NO